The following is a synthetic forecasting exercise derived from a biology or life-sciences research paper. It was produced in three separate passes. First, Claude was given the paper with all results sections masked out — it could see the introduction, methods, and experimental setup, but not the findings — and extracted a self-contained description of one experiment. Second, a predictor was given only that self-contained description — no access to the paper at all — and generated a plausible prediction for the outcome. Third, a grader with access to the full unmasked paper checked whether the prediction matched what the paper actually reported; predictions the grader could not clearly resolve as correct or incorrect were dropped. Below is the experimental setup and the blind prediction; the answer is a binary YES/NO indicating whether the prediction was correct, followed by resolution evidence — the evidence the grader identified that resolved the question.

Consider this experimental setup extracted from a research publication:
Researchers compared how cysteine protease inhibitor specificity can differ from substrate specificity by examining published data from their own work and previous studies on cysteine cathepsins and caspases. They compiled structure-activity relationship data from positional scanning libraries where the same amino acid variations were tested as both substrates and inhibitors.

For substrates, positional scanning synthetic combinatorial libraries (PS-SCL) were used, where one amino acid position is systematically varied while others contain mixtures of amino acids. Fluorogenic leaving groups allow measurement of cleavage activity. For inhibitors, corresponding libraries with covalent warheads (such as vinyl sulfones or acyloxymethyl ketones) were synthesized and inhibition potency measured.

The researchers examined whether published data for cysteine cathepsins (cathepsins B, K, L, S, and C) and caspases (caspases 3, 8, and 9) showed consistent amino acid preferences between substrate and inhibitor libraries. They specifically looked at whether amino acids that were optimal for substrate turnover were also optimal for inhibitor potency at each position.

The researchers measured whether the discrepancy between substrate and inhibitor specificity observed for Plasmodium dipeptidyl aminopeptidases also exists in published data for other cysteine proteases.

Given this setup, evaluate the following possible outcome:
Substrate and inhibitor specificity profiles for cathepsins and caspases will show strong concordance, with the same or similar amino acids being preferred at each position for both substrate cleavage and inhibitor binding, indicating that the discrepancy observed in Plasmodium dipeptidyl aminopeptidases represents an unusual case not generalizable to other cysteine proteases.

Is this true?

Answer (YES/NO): NO